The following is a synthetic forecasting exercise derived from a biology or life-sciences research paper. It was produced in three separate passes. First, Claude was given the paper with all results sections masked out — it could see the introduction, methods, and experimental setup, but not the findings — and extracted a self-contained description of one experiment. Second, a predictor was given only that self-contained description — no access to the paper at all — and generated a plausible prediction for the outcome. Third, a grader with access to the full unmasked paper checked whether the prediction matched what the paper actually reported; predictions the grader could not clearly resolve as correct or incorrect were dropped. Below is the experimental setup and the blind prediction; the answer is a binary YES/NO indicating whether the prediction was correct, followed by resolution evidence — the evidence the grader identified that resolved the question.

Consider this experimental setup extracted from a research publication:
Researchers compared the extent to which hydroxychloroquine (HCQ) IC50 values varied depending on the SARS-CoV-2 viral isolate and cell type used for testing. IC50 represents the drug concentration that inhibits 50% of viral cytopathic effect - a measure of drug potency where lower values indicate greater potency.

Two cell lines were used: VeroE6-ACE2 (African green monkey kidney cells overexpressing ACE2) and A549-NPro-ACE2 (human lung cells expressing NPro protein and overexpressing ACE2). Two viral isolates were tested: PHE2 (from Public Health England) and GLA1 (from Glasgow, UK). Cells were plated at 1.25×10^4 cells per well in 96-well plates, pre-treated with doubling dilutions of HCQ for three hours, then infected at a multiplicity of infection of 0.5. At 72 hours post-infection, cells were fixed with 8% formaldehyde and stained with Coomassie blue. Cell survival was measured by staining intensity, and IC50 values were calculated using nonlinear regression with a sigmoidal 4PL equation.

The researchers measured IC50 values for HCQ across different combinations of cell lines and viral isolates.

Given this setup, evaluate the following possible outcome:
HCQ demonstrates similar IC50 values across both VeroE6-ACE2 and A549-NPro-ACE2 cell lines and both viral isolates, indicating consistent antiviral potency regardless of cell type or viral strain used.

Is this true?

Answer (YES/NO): NO